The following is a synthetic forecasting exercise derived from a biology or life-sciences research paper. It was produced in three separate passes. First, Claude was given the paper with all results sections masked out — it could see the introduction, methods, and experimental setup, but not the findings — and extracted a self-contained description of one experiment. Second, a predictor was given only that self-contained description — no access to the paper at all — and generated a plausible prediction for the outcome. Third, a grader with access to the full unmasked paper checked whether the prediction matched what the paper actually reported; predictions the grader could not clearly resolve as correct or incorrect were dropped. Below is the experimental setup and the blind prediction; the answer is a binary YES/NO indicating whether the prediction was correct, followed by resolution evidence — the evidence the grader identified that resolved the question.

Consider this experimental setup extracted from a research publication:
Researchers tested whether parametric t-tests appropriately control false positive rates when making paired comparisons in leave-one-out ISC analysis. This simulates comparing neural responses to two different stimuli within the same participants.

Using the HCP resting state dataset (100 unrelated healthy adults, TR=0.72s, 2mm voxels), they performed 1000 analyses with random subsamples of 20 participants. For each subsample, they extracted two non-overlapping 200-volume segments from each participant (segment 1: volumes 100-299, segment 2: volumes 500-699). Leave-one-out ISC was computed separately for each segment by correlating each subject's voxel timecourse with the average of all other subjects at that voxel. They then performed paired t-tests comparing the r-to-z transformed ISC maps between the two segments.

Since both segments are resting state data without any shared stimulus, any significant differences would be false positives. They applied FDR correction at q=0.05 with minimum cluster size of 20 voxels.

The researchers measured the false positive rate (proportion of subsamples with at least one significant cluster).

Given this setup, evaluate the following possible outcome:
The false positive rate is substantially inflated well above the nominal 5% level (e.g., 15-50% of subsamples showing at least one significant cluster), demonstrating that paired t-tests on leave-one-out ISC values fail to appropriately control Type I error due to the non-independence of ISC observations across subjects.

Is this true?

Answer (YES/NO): NO